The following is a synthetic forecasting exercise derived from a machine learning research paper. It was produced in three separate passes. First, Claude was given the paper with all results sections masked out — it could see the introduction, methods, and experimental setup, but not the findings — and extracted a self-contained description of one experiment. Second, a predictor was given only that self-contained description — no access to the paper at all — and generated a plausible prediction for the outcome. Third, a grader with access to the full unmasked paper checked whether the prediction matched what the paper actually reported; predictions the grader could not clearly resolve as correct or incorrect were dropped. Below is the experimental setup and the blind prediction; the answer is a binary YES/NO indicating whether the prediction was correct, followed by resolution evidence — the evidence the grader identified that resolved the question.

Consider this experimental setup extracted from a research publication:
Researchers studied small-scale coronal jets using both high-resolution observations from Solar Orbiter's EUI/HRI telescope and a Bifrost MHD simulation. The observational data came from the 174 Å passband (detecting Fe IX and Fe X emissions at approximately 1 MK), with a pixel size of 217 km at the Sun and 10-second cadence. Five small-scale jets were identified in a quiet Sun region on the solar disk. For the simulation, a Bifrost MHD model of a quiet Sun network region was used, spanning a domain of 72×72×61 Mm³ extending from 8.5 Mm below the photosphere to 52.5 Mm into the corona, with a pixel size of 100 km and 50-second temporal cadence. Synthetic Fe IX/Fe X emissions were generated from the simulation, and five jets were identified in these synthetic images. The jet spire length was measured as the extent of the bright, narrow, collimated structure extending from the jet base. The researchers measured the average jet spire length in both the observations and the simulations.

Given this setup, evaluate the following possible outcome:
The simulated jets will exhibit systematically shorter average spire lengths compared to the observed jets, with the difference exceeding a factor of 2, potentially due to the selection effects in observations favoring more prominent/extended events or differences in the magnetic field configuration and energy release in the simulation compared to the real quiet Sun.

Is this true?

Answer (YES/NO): NO